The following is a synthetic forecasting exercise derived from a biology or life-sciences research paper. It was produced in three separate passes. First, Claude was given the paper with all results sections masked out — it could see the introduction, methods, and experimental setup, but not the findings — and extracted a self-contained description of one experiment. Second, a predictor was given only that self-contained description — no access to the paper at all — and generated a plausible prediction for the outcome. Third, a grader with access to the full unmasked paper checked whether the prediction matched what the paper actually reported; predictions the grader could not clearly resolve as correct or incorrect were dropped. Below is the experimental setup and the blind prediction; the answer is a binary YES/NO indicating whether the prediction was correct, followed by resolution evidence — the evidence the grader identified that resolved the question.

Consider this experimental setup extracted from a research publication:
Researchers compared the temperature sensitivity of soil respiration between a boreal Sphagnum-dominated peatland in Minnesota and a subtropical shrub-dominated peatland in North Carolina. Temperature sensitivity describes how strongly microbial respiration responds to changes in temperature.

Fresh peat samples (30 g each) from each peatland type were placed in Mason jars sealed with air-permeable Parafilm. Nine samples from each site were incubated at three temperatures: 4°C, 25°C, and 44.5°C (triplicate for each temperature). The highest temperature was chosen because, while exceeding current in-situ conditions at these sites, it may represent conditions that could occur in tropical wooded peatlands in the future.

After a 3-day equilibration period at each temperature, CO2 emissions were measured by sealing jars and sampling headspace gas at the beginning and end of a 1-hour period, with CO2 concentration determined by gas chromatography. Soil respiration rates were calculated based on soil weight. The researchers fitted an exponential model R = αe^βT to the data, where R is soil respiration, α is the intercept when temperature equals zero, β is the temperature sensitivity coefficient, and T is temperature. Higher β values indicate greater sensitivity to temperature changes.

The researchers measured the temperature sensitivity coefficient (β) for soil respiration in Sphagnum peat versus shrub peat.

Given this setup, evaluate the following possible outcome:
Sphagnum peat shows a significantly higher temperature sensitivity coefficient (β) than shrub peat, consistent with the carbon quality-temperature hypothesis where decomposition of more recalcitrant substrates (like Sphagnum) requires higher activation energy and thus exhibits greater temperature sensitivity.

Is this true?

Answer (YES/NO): NO